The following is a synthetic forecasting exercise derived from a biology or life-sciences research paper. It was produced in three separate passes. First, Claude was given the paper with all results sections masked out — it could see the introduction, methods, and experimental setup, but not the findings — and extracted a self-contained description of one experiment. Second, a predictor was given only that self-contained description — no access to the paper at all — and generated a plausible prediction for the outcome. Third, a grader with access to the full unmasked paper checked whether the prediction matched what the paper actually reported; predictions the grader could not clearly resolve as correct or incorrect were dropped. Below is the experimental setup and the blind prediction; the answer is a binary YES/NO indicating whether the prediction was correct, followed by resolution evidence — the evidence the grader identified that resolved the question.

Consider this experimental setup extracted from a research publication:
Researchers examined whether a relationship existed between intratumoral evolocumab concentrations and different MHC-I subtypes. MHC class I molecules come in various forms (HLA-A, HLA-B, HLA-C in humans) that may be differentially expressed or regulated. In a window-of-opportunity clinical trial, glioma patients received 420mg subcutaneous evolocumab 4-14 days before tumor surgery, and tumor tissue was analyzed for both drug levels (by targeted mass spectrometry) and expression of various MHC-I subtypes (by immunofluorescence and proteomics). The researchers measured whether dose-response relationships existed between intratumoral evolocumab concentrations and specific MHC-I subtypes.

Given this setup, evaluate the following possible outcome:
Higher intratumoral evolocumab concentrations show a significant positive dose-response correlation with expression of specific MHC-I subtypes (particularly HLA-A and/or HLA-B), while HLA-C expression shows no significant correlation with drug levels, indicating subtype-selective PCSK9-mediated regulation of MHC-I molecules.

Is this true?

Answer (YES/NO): NO